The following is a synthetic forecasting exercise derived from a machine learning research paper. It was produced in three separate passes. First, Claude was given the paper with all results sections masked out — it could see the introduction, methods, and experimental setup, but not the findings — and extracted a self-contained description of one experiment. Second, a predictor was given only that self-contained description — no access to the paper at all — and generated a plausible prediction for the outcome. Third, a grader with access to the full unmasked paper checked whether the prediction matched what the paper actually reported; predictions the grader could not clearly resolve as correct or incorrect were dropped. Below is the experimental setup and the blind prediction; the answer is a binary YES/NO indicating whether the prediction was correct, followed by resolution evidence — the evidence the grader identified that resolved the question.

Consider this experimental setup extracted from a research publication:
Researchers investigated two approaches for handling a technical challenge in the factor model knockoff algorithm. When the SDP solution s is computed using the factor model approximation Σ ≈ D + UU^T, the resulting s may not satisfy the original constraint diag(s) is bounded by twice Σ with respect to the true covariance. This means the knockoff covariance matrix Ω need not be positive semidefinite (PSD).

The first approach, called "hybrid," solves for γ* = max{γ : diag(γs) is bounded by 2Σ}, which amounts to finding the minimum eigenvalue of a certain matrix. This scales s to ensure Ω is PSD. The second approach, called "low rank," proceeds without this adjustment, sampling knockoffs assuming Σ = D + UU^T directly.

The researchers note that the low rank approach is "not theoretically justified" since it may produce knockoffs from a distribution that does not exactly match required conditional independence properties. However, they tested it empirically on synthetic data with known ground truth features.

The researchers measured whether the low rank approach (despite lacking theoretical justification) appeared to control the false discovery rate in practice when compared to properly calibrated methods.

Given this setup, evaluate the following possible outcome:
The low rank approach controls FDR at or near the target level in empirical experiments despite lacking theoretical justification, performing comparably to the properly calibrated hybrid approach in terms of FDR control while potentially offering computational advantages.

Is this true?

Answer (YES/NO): YES